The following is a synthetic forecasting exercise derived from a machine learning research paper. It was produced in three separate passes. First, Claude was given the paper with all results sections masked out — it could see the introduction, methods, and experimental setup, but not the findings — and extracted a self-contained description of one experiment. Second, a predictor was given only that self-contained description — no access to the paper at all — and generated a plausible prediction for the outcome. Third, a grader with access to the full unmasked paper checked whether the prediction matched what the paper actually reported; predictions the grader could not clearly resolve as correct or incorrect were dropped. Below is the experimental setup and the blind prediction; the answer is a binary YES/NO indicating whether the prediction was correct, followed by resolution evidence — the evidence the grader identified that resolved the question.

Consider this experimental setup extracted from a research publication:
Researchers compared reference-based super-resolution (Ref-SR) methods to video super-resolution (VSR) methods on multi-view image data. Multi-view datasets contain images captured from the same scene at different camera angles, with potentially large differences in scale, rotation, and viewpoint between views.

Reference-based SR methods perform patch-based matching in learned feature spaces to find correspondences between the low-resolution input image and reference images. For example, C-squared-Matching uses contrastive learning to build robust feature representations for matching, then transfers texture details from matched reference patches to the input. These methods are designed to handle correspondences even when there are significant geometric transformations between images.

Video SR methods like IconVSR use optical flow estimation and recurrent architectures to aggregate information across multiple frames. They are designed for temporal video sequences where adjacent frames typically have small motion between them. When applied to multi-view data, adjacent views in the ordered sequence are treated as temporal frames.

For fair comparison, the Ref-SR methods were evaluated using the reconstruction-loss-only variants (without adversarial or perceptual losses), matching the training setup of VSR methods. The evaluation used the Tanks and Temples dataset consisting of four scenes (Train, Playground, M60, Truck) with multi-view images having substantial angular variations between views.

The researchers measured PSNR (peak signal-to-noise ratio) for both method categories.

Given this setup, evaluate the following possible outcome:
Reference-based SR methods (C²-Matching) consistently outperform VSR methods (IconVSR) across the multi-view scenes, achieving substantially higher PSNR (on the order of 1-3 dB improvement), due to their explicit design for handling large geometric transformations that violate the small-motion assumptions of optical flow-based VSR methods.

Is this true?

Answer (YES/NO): NO